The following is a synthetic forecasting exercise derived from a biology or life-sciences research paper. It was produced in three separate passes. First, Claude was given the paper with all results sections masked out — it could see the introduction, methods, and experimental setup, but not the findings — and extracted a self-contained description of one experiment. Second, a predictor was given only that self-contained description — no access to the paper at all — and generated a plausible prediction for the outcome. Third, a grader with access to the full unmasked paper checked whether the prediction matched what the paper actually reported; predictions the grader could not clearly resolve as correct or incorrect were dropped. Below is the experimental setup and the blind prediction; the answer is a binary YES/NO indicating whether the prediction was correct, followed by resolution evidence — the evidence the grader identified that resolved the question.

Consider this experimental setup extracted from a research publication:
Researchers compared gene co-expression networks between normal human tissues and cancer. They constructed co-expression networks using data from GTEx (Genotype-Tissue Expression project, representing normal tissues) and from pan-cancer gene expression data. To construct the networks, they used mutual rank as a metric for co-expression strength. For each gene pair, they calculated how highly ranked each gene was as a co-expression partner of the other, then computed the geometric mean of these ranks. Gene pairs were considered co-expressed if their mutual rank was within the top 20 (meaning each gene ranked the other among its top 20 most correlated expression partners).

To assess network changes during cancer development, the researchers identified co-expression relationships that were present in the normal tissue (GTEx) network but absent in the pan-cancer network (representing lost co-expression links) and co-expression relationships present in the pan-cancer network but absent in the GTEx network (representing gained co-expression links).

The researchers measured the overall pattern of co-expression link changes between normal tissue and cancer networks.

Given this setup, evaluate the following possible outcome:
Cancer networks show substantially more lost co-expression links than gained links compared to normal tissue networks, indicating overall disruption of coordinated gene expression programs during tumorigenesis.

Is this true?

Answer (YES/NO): YES